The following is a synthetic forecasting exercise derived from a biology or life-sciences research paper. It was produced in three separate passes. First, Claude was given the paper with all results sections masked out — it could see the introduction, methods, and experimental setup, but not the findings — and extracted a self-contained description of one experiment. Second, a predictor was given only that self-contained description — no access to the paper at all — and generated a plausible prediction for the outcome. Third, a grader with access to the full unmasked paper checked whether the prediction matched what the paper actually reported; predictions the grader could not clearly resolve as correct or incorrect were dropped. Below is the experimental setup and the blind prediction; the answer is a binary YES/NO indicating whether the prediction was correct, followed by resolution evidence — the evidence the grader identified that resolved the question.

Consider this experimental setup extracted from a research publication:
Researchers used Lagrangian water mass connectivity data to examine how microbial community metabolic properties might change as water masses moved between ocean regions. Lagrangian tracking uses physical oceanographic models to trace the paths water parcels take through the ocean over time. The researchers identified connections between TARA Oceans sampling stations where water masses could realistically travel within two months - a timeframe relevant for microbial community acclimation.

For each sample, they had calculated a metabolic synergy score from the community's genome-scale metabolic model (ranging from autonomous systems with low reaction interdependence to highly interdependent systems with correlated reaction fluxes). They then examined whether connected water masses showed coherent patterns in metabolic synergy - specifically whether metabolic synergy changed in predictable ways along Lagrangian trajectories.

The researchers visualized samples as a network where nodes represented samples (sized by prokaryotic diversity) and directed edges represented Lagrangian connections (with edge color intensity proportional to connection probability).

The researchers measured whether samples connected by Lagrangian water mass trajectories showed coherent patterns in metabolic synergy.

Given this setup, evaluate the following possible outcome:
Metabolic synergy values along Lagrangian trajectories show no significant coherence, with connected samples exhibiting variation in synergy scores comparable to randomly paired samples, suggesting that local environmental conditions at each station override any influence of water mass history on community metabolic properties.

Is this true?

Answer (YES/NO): NO